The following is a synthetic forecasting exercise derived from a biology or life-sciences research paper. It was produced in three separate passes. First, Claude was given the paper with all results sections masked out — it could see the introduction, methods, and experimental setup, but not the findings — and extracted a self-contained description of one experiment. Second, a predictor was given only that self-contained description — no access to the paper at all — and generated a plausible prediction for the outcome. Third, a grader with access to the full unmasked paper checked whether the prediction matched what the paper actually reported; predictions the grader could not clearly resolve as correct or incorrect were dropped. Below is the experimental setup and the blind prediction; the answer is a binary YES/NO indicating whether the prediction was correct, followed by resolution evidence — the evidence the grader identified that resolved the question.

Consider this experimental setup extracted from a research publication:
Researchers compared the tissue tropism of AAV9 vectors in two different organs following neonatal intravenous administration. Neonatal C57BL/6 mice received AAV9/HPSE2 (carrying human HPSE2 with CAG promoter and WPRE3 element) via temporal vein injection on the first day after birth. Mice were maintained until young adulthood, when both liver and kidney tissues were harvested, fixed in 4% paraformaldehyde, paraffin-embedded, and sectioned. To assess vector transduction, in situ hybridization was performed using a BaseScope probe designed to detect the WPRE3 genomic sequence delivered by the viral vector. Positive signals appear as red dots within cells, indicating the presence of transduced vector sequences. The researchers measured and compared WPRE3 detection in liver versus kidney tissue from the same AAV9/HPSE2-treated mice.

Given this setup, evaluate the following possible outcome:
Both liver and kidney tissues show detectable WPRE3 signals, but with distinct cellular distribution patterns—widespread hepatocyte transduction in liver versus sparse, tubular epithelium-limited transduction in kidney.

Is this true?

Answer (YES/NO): NO